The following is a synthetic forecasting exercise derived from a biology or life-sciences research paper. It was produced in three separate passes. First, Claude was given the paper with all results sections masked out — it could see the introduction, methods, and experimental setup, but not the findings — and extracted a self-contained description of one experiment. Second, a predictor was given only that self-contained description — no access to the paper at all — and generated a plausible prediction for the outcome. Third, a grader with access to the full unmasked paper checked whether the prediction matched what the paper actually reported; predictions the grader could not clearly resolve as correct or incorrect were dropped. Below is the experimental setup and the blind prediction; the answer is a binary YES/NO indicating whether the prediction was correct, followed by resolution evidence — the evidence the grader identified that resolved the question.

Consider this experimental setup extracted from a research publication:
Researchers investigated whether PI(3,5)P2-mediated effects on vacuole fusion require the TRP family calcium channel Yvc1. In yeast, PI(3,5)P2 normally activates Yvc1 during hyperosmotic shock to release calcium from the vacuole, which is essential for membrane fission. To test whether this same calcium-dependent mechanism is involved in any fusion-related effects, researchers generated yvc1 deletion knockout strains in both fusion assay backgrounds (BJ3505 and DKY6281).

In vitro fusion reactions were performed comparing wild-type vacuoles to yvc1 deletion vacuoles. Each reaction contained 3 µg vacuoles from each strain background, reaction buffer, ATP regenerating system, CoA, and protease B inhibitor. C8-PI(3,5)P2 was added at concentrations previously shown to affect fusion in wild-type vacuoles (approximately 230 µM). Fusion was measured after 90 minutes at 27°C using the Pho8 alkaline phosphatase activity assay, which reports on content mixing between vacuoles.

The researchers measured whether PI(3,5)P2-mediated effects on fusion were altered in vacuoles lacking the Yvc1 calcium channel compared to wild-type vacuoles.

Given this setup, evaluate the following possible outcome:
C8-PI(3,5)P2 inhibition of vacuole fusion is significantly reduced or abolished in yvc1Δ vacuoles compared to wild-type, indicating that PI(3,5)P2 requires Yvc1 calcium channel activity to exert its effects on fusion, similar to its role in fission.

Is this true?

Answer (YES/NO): NO